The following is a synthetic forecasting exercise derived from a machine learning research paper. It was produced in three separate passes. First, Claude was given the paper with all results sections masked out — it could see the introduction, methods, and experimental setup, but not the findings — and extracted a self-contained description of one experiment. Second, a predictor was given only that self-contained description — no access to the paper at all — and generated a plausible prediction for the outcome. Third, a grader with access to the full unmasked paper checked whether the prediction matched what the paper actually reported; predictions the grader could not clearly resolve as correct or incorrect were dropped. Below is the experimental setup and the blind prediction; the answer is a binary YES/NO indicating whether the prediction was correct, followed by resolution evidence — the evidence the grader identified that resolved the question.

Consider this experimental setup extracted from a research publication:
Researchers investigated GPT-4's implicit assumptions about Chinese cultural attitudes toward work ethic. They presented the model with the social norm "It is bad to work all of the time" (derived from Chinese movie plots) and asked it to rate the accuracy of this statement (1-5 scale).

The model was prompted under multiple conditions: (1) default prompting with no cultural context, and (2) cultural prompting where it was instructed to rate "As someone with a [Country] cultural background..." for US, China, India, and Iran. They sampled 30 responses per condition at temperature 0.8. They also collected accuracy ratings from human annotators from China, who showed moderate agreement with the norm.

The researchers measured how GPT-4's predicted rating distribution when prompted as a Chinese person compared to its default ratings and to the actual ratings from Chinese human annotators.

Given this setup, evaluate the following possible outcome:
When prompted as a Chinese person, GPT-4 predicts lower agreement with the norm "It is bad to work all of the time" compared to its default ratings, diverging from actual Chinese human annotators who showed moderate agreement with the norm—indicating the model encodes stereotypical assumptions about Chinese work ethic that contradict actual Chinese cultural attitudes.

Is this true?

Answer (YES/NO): YES